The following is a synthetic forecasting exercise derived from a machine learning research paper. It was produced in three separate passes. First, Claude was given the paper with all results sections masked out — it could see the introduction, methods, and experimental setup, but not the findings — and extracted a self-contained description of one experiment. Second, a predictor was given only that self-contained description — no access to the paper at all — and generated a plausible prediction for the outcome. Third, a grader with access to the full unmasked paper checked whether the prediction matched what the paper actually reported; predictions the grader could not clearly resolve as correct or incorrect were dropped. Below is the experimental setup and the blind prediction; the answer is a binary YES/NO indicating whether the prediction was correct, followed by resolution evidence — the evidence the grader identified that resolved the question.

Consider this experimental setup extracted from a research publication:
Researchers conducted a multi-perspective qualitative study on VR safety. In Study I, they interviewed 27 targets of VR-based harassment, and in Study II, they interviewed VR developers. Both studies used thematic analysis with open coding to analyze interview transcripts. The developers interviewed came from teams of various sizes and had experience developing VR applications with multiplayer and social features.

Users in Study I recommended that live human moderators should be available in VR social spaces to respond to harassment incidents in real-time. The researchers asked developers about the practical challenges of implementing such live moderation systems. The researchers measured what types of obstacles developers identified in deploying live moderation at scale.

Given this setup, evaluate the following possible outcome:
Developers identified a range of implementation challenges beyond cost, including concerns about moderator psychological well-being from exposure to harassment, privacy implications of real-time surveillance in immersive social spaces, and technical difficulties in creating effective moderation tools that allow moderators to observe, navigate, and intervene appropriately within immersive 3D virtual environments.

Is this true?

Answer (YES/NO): NO